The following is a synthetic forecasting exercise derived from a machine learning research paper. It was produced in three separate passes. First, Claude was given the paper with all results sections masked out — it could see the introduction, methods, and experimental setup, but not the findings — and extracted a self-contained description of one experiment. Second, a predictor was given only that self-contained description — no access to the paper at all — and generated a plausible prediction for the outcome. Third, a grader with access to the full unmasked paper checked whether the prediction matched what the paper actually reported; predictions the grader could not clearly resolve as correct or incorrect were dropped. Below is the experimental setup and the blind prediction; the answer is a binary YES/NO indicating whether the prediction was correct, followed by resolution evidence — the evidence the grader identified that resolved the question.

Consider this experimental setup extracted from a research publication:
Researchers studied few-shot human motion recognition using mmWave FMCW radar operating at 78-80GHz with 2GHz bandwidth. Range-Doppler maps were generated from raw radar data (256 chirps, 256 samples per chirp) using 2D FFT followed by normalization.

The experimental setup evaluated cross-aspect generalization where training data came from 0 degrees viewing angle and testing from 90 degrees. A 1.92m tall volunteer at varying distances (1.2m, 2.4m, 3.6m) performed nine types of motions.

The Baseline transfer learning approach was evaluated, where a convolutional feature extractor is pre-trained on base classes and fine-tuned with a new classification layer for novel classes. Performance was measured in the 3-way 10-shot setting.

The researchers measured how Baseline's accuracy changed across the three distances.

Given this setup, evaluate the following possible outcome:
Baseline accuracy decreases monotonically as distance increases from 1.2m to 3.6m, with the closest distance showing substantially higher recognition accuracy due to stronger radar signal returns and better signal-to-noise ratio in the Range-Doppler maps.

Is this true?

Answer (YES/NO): NO